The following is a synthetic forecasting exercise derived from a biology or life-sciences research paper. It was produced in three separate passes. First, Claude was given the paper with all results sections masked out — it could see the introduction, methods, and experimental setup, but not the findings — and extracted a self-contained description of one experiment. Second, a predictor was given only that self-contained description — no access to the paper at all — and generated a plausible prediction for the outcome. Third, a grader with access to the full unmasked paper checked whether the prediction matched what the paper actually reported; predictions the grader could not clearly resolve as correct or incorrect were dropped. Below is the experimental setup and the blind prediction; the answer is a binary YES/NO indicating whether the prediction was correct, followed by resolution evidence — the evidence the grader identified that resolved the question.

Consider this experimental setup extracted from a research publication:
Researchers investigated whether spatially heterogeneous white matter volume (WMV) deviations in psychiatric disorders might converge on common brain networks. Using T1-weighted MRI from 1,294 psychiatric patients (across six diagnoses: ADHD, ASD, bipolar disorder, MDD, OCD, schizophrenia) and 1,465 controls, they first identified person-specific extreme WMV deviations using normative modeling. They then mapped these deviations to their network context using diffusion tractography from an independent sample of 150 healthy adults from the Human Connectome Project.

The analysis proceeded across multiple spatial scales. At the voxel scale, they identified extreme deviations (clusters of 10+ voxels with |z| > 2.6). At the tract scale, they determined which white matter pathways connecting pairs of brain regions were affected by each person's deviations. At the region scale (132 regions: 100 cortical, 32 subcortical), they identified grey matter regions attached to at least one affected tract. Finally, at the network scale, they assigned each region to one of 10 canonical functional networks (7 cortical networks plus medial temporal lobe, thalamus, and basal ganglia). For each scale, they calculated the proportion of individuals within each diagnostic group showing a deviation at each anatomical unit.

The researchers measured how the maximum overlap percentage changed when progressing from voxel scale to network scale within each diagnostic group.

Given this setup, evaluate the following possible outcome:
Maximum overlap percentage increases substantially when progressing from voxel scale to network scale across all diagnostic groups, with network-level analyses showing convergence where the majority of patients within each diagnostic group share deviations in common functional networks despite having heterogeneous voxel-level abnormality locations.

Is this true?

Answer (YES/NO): NO